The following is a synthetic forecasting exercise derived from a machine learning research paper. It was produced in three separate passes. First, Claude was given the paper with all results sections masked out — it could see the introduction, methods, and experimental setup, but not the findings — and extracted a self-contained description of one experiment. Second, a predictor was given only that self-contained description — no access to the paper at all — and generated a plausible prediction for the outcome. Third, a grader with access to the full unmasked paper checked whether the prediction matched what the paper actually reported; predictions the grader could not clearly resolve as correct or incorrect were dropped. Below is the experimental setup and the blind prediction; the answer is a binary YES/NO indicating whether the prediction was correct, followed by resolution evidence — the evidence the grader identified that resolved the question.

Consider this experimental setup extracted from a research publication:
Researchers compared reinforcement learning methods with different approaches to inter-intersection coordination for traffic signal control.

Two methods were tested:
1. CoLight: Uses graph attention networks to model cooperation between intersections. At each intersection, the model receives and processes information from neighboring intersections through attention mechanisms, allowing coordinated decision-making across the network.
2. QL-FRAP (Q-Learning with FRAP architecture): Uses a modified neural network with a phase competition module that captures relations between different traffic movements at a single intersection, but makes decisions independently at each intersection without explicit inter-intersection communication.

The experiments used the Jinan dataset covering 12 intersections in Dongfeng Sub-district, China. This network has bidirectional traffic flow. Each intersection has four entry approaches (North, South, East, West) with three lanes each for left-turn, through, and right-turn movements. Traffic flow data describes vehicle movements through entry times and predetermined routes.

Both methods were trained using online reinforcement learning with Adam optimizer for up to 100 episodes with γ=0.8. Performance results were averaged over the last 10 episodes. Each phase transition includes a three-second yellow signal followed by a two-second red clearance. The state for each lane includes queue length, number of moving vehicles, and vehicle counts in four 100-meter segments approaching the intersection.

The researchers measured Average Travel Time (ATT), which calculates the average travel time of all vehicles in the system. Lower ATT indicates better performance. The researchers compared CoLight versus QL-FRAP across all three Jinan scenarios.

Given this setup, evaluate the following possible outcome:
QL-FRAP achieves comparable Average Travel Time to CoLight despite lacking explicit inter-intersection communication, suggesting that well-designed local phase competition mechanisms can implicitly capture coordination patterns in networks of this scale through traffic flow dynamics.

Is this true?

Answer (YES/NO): NO